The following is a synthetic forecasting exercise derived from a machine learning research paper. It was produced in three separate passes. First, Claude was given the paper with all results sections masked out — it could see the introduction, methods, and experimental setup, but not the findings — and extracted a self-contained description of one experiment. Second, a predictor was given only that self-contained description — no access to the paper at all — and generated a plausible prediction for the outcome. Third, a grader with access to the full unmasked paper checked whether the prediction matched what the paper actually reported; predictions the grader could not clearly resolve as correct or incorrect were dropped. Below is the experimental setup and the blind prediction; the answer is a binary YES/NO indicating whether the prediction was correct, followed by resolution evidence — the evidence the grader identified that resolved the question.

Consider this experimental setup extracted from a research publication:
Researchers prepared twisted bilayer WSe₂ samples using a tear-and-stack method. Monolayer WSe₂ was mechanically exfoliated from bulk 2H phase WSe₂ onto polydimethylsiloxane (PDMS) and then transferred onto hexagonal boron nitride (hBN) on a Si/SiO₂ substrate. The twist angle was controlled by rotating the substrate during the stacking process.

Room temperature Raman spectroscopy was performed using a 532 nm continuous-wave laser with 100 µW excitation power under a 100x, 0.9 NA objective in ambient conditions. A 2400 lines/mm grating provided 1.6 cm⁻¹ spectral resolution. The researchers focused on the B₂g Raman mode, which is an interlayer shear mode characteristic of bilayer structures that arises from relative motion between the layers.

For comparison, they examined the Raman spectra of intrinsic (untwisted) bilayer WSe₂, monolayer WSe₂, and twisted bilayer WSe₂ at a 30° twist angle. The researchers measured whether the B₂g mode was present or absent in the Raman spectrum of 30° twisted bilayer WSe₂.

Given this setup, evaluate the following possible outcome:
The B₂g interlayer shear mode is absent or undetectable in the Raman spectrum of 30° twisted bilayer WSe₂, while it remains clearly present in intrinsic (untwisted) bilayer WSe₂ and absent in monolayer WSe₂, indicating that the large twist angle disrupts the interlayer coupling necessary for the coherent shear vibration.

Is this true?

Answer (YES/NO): YES